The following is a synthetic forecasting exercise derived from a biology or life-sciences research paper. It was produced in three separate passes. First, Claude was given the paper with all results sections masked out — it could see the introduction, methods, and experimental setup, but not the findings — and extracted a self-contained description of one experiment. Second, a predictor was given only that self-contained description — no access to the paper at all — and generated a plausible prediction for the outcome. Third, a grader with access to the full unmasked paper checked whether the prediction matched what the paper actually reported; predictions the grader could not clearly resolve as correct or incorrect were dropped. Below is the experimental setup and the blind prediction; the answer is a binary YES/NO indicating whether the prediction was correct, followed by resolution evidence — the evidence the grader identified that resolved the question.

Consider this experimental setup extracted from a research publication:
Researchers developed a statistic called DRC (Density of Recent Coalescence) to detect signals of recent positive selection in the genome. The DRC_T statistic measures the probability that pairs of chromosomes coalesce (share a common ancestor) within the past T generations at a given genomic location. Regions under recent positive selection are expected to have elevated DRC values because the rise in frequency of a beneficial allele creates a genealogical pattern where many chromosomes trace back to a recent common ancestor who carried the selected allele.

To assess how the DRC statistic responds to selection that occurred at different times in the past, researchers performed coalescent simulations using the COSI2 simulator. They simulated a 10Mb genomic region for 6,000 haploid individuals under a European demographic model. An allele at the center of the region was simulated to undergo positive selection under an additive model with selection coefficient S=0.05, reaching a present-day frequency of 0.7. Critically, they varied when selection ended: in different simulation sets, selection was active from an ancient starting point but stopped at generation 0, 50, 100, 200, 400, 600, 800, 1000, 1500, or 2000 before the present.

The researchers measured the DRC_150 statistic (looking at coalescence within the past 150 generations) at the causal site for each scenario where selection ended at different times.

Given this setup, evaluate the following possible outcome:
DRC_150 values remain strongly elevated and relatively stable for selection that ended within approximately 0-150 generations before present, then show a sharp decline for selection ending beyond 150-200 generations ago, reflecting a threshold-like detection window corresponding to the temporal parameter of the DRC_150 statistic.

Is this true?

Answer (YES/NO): NO